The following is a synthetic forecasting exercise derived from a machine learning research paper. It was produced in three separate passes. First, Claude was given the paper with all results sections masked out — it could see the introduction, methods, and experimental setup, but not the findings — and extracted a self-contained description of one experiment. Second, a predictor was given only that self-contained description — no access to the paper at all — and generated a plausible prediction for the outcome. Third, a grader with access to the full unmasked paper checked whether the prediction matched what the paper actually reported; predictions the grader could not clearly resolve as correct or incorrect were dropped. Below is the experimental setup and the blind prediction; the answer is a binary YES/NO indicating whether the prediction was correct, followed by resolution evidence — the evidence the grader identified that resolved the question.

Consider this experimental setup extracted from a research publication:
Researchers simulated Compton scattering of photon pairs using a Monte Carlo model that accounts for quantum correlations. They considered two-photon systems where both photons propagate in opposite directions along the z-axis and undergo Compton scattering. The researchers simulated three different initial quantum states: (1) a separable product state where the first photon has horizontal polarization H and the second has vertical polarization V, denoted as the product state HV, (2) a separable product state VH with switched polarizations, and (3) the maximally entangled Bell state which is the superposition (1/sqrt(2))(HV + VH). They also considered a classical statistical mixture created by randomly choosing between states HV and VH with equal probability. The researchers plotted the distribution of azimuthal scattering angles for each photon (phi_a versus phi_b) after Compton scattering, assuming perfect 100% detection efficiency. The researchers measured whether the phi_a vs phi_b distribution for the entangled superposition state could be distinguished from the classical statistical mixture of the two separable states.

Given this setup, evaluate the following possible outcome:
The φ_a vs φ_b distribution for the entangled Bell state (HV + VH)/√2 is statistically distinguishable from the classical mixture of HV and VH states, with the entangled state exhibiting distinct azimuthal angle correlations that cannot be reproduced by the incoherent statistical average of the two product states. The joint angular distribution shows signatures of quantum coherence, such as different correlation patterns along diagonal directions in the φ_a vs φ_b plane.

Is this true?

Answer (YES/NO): NO